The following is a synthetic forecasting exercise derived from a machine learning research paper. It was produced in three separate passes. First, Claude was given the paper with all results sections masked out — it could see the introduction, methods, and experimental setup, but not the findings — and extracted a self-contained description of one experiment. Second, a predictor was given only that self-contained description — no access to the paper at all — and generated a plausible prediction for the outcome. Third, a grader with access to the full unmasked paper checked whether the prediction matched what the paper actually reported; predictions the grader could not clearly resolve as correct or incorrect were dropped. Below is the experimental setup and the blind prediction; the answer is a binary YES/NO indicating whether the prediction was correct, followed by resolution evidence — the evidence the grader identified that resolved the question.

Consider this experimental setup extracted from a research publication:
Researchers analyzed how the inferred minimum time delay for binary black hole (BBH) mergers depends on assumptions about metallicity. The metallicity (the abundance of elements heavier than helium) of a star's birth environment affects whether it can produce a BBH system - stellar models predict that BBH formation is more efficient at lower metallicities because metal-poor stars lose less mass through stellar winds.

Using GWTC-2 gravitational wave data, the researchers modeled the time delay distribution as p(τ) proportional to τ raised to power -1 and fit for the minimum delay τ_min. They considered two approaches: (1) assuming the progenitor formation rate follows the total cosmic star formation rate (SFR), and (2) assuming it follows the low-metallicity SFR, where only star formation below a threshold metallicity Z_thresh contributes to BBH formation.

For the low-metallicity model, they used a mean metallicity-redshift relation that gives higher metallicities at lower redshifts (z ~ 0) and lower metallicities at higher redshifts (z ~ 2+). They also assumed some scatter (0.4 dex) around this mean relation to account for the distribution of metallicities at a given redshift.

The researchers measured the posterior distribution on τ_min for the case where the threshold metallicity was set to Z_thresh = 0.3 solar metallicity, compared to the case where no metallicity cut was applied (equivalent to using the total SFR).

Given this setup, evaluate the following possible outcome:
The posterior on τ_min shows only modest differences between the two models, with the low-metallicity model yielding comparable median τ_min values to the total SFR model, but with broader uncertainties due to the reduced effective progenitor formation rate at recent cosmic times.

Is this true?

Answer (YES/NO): NO